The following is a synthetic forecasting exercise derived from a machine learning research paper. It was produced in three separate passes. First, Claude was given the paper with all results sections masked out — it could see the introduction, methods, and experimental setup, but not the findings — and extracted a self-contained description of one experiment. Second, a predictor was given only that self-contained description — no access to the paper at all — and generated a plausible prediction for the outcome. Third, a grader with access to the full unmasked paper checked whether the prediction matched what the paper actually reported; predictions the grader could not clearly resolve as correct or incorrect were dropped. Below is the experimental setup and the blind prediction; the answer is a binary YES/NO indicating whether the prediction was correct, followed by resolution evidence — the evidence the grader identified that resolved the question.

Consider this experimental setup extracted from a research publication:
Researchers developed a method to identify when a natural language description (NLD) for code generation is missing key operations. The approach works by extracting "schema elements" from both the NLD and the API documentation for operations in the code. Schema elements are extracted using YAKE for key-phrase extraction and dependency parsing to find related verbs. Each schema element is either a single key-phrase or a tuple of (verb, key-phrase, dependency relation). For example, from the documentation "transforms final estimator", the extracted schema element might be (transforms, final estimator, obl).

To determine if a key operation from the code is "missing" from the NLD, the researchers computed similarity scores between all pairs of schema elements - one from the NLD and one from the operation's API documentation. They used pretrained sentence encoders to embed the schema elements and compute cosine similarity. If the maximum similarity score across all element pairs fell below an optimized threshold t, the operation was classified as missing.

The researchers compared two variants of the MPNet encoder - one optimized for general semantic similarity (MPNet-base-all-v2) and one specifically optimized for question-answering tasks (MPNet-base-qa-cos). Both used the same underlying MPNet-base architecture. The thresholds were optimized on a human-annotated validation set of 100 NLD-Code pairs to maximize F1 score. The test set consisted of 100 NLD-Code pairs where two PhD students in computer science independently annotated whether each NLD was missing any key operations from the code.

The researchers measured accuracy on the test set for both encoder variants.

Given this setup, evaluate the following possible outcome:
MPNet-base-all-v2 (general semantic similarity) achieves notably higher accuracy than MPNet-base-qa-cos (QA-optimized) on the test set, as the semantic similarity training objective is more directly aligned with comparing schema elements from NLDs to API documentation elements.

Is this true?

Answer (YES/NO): NO